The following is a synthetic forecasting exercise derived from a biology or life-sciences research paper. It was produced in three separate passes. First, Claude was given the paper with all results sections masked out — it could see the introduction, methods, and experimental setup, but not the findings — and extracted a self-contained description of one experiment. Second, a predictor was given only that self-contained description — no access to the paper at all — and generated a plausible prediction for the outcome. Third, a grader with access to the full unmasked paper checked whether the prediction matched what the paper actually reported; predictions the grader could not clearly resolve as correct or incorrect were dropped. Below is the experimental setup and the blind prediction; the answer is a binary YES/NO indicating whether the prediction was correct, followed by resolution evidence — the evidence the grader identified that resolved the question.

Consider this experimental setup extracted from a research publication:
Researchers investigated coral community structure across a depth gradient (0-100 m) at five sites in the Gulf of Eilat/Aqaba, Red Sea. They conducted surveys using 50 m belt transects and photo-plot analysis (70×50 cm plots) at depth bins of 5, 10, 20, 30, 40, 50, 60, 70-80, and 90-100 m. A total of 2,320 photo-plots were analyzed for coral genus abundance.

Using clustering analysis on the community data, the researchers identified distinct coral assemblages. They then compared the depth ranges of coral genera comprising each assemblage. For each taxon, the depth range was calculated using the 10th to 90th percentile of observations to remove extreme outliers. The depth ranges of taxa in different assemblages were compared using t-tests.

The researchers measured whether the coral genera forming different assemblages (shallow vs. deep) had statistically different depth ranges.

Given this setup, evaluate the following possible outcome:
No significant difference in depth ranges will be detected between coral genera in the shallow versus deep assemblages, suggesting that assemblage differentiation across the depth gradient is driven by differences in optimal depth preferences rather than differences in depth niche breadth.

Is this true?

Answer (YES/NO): YES